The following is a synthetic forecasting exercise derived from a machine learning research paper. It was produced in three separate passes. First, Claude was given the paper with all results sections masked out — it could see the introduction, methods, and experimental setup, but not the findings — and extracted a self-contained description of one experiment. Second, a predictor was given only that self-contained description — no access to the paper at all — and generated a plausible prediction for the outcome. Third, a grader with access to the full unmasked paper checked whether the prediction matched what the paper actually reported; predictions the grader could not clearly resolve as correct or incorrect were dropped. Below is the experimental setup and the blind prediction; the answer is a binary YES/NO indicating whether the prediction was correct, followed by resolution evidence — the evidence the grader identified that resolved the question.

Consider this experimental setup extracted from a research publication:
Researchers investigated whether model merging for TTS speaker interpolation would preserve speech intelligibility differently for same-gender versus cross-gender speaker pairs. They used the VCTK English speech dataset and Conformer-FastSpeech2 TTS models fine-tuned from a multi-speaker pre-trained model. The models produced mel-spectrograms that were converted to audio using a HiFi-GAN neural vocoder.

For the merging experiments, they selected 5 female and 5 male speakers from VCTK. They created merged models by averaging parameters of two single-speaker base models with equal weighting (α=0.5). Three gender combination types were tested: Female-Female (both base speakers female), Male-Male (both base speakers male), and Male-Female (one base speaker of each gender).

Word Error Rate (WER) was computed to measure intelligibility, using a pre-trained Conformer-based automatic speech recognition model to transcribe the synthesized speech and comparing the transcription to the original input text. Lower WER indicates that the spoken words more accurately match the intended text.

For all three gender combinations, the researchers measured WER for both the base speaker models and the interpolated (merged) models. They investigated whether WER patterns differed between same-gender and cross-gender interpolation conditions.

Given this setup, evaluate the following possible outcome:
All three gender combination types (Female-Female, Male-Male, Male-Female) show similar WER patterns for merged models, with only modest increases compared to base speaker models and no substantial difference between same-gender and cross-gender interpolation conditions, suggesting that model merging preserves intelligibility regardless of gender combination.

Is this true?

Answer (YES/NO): NO